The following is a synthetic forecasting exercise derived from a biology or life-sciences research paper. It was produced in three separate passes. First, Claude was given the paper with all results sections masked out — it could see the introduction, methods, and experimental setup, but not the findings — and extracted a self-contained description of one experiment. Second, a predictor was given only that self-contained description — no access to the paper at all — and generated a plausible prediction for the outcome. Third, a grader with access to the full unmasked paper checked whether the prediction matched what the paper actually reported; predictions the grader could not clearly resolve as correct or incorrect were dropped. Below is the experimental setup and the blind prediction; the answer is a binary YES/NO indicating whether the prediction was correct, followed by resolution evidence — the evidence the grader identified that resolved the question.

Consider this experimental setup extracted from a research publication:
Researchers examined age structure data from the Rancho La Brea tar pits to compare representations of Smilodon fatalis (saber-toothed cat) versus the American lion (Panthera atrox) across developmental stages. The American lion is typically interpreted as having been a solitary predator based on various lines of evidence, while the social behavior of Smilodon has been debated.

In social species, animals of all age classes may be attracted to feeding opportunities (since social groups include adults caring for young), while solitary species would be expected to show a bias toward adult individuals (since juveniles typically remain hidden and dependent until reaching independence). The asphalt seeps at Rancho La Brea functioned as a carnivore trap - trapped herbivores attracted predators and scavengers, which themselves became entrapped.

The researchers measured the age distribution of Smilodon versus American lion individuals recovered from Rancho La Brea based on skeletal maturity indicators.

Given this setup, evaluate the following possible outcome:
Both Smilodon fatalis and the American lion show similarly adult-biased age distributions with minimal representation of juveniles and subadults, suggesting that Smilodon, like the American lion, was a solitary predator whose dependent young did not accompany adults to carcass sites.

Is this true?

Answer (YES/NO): NO